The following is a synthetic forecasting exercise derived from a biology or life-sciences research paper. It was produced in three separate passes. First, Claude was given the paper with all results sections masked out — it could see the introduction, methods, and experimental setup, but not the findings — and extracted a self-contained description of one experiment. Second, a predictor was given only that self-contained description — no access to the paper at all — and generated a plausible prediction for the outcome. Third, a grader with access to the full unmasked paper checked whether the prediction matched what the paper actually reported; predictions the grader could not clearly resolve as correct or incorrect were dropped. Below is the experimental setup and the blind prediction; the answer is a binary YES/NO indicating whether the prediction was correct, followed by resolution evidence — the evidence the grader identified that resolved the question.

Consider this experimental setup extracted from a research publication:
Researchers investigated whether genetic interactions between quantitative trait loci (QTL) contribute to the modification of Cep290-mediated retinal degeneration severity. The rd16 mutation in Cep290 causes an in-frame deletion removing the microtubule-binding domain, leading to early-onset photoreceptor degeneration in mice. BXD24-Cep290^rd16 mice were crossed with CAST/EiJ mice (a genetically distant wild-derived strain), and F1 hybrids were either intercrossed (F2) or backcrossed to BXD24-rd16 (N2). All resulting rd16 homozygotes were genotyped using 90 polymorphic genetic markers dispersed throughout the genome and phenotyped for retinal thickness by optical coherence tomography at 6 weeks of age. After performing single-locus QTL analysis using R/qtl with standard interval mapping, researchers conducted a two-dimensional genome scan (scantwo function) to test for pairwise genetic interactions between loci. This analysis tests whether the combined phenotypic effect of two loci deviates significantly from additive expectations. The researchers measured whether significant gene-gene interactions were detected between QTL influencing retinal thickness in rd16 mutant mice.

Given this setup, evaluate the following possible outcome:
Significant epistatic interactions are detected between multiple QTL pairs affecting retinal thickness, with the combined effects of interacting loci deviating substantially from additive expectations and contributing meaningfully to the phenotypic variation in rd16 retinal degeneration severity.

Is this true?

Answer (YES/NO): YES